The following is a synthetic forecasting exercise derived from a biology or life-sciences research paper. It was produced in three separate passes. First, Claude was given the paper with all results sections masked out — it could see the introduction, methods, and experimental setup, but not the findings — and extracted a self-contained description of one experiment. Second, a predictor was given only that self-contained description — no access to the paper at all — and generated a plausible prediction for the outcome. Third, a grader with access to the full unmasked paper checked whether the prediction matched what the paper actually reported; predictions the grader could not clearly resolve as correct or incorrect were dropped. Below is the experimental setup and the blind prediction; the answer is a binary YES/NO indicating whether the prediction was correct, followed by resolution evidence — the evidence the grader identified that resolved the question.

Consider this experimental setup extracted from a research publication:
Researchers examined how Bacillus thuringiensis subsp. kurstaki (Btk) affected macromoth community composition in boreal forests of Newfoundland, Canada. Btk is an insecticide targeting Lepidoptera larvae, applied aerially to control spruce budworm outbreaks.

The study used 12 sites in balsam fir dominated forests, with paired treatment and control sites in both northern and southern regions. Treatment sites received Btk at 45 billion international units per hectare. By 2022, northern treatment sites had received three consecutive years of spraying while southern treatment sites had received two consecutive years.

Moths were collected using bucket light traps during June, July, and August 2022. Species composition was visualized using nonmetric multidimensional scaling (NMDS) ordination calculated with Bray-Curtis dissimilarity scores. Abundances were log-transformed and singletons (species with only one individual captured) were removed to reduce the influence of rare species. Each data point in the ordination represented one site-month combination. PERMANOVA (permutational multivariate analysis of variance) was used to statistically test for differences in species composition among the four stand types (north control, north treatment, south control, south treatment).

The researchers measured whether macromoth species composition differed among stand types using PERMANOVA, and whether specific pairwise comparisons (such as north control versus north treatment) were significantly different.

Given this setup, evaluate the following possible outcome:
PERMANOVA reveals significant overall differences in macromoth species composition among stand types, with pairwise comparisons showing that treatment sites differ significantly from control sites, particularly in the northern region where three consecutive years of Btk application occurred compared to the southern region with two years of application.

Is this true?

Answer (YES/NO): NO